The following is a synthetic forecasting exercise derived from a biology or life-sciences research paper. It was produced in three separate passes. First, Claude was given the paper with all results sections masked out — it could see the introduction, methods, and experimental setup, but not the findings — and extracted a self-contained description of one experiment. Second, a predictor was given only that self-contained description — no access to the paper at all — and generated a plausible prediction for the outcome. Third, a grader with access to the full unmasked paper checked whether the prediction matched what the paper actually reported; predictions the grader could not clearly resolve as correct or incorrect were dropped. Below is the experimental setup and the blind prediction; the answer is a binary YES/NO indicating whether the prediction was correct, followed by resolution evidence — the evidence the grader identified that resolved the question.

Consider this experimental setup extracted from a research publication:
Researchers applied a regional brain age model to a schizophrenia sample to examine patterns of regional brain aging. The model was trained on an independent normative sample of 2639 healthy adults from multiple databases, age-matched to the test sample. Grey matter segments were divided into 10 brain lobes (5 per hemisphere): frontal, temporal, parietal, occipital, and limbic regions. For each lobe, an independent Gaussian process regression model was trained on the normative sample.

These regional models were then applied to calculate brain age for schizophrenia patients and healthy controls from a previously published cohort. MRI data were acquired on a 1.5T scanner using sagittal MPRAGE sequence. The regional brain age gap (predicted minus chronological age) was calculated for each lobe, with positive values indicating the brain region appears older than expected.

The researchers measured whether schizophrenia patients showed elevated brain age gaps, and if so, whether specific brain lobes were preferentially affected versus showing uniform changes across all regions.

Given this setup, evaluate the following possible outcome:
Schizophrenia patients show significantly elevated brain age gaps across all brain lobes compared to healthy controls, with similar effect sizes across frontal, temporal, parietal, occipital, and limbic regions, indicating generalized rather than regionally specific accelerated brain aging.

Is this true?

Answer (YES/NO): NO